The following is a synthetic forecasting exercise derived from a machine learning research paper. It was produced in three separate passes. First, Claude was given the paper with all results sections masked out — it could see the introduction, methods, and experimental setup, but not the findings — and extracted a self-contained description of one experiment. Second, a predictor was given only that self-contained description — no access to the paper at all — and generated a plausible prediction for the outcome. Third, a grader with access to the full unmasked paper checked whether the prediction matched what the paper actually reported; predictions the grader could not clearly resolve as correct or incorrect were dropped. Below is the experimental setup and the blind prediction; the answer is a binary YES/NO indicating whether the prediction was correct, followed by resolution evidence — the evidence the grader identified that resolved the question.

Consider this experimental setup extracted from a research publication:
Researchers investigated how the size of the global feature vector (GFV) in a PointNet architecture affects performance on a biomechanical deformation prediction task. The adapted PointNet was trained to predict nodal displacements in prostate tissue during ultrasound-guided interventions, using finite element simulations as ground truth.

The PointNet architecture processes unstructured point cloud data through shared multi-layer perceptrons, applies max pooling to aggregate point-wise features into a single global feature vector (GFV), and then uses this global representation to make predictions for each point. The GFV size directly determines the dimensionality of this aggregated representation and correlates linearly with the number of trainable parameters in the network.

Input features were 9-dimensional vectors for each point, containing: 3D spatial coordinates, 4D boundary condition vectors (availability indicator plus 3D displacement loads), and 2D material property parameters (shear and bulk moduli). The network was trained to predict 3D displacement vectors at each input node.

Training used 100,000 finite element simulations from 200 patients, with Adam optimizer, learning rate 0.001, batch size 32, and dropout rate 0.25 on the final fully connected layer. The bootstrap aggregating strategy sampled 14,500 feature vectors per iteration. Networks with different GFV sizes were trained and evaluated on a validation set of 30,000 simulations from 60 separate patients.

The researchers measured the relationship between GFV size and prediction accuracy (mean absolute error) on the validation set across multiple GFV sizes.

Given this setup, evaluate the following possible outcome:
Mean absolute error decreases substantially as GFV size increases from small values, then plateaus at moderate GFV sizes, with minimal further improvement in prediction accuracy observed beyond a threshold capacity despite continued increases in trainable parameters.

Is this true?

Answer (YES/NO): NO